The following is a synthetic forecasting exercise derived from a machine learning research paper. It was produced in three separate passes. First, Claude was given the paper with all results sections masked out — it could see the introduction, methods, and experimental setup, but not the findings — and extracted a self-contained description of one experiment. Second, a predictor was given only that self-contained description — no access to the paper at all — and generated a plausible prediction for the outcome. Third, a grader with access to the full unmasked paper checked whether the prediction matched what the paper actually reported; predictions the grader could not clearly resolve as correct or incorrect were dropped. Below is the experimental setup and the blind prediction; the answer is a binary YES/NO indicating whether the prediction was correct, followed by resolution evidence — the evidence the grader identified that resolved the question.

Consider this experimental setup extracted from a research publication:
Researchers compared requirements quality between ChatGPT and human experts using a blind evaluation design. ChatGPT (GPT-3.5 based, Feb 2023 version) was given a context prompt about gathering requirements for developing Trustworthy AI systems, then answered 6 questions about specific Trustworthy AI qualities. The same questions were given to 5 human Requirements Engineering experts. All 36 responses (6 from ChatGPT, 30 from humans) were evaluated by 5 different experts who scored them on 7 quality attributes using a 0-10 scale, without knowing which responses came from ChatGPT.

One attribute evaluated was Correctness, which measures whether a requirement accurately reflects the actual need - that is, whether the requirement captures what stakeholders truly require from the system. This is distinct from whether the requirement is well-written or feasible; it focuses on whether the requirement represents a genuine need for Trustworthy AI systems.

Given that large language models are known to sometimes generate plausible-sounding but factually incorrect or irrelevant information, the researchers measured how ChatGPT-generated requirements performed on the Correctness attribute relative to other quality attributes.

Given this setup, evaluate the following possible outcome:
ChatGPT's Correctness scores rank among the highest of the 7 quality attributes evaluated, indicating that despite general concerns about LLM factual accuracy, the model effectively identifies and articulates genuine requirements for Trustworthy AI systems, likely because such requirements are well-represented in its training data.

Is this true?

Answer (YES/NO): YES